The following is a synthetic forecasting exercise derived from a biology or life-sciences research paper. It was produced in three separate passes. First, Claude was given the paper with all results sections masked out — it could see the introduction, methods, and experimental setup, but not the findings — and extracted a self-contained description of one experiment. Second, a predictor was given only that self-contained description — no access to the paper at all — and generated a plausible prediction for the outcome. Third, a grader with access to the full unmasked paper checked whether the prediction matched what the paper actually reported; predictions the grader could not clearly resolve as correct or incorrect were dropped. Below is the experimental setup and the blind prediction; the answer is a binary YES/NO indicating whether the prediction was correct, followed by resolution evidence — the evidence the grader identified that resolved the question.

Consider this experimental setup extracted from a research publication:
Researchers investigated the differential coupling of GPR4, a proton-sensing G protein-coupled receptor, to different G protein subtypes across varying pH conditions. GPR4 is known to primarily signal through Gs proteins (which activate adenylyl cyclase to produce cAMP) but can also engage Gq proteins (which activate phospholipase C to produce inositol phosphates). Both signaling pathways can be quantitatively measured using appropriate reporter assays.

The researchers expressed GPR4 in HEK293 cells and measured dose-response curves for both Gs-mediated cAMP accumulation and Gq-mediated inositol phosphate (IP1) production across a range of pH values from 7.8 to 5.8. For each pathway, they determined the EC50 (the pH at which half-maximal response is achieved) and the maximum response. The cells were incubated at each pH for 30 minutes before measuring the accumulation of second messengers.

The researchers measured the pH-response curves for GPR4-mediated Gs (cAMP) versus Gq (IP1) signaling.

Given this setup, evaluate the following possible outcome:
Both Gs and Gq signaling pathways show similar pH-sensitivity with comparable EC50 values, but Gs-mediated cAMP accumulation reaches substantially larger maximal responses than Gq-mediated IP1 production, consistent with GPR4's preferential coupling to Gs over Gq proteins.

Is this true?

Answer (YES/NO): NO